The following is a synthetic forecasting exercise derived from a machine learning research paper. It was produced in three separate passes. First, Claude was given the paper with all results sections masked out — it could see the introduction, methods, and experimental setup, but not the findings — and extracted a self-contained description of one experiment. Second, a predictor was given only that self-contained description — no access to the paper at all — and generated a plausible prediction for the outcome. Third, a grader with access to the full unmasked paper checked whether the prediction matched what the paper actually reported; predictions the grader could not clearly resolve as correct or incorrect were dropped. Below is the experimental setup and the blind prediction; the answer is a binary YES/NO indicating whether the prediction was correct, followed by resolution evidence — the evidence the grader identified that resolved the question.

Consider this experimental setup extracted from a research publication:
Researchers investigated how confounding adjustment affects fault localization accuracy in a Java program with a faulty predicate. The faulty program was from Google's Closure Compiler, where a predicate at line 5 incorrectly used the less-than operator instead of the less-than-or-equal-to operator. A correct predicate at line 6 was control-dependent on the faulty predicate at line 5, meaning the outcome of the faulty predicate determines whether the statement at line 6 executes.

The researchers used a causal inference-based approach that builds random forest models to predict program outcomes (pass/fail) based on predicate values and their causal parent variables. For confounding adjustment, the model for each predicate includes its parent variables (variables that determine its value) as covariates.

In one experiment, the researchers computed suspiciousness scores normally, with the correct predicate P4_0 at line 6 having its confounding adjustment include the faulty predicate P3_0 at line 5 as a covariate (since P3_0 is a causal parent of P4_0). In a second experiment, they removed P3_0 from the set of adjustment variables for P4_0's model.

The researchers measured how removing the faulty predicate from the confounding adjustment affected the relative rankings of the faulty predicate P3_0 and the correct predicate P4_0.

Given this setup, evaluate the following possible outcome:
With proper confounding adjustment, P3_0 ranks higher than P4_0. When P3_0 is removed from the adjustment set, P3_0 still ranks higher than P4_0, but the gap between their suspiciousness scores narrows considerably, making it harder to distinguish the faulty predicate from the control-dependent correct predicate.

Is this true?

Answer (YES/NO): NO